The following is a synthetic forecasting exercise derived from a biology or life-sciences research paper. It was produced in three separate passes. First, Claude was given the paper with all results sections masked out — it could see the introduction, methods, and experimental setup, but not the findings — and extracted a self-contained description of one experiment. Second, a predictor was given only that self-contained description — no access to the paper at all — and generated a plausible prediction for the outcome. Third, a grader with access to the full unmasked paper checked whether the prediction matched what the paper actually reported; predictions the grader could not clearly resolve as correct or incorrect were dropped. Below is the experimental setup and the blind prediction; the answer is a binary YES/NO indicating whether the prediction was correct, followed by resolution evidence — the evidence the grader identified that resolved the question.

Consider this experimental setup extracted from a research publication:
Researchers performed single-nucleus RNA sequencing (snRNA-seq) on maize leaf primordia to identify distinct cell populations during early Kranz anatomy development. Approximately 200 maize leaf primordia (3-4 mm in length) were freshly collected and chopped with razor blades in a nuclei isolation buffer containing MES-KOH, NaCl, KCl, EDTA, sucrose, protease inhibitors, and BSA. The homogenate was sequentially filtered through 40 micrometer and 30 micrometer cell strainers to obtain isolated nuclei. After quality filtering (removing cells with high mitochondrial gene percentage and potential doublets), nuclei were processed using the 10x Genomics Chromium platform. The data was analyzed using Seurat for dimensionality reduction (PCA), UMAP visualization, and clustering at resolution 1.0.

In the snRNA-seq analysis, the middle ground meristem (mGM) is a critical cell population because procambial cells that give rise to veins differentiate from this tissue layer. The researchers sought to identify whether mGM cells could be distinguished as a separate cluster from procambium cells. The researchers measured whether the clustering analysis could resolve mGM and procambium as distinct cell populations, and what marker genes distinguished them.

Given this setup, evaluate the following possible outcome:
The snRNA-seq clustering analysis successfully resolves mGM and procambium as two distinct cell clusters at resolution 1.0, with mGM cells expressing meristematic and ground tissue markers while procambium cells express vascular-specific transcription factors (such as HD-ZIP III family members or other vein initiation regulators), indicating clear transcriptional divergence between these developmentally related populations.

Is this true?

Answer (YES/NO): YES